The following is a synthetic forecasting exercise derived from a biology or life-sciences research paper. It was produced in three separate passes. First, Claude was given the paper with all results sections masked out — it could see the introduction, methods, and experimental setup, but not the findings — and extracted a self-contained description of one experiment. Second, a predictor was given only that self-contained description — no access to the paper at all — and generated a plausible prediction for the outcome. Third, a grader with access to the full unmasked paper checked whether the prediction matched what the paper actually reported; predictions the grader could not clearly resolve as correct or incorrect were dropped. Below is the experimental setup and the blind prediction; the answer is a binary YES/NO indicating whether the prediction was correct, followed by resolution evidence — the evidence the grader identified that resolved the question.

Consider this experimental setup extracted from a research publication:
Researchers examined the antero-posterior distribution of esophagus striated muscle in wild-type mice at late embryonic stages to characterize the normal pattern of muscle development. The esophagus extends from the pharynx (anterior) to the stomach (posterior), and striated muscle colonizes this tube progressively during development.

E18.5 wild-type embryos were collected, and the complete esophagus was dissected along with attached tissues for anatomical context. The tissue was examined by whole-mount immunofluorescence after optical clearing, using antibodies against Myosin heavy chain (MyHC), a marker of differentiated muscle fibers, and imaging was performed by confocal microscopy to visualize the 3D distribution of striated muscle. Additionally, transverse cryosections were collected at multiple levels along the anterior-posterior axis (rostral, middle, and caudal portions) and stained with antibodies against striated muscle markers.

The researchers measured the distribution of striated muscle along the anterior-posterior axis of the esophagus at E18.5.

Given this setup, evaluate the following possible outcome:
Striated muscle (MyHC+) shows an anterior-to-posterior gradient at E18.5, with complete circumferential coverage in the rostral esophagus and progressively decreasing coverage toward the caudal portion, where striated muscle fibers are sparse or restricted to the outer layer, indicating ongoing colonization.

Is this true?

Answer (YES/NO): YES